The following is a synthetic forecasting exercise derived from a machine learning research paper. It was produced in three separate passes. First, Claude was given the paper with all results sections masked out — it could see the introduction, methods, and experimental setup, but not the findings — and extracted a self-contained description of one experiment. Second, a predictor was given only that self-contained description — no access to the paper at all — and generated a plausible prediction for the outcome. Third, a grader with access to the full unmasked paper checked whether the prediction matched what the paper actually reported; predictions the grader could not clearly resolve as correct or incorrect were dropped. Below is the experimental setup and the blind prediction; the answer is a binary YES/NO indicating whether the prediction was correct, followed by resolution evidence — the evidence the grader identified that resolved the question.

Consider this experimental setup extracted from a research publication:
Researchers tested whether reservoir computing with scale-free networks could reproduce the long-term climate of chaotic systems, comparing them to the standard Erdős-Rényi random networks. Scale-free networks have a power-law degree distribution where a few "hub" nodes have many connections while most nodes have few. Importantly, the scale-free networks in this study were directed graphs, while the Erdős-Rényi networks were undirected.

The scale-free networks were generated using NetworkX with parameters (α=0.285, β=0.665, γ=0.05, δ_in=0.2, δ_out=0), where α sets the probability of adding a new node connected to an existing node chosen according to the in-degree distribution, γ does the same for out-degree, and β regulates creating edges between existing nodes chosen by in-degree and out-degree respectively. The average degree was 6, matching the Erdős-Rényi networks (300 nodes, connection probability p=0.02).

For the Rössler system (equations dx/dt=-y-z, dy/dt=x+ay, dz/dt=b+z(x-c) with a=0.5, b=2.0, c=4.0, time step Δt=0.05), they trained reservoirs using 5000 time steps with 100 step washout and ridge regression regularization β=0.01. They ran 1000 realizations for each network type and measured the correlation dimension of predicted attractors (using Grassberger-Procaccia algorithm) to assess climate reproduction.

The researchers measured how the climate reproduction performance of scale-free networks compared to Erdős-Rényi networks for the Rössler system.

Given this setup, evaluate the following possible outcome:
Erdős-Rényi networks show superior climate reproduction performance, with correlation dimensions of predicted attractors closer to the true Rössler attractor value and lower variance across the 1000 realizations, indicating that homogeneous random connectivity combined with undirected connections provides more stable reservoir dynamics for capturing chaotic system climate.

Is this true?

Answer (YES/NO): NO